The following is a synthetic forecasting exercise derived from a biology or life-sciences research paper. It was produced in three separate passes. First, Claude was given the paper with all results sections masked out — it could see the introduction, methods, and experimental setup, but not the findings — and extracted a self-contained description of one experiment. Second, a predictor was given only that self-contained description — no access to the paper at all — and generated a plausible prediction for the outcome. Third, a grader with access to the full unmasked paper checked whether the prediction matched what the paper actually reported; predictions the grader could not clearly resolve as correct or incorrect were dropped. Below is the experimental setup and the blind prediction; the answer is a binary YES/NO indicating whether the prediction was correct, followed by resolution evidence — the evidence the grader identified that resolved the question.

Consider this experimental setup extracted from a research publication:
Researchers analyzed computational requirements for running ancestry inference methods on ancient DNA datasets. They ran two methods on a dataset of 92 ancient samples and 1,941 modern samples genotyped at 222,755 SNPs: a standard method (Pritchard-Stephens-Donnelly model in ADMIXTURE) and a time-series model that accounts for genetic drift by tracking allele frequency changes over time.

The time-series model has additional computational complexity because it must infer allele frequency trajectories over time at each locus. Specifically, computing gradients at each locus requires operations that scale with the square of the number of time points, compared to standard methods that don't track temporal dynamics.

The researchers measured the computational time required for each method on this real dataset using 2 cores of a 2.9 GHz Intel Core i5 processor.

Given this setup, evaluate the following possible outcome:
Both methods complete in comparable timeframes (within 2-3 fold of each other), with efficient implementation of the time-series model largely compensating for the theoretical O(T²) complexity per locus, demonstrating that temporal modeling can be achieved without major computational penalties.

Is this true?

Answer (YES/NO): YES